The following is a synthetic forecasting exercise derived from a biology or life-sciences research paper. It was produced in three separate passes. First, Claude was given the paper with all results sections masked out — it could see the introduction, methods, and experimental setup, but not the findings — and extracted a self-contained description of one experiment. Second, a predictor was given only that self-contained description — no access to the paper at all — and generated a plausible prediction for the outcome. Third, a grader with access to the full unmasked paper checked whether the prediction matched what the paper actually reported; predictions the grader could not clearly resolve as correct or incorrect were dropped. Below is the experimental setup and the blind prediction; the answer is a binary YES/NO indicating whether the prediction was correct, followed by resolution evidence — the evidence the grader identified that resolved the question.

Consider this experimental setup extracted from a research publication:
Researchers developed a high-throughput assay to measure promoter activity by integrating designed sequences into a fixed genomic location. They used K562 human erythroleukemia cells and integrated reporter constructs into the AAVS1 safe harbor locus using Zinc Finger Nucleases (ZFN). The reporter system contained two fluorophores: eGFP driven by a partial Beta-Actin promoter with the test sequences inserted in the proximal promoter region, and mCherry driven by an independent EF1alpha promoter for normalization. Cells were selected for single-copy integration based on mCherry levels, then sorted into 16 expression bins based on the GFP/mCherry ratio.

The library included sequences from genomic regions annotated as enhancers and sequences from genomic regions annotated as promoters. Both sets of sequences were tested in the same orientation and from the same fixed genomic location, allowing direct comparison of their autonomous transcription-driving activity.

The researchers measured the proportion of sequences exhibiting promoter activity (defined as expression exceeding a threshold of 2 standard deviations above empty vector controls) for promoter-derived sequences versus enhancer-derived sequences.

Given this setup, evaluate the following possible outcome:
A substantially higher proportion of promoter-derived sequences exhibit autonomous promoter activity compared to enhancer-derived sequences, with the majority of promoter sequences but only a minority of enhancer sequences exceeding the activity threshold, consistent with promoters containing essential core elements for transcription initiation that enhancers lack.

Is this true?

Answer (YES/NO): YES